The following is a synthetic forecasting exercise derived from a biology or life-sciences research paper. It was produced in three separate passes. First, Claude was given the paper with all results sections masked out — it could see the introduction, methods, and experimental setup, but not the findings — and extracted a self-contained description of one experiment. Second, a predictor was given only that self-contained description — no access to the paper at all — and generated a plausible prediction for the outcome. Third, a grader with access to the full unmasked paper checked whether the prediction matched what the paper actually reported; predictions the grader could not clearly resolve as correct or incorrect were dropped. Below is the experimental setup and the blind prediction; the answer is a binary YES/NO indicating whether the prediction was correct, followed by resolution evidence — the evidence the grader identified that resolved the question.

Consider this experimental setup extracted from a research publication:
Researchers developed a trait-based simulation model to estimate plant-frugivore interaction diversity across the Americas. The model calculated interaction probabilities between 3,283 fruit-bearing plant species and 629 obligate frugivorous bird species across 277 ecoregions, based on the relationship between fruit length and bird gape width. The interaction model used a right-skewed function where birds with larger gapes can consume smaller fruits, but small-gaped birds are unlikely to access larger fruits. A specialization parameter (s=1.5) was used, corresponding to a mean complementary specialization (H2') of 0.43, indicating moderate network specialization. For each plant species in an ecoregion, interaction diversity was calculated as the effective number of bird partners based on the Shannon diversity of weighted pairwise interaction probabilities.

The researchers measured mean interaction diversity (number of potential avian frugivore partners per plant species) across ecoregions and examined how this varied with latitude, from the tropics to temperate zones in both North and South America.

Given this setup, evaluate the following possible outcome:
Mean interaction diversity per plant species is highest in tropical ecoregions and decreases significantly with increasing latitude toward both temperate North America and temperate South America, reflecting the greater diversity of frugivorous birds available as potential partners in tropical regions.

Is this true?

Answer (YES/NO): YES